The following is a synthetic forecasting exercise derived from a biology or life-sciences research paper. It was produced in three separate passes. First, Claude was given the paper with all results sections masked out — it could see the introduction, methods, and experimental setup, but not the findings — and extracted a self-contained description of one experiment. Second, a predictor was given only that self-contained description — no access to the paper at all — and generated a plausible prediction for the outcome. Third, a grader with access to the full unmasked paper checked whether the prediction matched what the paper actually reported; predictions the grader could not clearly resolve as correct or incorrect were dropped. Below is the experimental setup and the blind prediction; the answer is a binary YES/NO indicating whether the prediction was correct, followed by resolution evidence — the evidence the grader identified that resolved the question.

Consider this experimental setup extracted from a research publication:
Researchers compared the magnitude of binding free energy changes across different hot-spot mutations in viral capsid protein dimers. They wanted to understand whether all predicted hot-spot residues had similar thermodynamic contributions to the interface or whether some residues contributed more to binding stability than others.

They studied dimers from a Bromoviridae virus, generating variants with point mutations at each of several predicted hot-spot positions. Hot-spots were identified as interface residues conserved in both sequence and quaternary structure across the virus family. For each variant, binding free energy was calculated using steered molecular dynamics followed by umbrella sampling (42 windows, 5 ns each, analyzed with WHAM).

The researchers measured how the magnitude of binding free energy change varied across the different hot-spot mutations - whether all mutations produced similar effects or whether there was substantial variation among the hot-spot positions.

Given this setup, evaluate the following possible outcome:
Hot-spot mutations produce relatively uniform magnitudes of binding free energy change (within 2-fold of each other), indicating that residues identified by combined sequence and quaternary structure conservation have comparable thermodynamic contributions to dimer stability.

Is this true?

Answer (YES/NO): YES